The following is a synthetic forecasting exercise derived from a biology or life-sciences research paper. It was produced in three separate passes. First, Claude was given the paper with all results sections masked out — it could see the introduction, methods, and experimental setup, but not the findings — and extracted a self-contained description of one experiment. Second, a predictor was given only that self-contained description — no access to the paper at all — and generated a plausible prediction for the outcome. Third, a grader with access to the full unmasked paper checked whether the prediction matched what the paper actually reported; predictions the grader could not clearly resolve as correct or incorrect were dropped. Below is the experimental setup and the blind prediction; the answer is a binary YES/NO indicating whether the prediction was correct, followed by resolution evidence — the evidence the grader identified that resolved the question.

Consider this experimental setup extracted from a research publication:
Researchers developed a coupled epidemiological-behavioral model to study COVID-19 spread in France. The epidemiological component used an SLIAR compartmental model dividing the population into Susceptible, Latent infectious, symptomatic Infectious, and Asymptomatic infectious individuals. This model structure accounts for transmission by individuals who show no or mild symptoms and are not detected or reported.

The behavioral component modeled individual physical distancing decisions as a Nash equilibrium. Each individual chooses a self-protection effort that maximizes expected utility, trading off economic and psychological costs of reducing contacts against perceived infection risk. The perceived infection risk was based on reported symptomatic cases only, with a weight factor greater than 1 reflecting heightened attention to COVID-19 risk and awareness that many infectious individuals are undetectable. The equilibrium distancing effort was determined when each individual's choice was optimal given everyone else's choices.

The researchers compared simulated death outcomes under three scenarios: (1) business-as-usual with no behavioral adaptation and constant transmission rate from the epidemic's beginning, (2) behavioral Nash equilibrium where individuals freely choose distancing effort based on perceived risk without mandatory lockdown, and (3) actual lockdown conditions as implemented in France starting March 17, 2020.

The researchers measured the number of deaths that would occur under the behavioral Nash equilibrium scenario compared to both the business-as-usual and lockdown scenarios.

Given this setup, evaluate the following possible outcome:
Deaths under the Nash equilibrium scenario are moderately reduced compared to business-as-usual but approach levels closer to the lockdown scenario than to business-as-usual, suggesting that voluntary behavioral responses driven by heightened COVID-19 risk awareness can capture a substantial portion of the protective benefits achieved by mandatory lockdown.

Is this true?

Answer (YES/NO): NO